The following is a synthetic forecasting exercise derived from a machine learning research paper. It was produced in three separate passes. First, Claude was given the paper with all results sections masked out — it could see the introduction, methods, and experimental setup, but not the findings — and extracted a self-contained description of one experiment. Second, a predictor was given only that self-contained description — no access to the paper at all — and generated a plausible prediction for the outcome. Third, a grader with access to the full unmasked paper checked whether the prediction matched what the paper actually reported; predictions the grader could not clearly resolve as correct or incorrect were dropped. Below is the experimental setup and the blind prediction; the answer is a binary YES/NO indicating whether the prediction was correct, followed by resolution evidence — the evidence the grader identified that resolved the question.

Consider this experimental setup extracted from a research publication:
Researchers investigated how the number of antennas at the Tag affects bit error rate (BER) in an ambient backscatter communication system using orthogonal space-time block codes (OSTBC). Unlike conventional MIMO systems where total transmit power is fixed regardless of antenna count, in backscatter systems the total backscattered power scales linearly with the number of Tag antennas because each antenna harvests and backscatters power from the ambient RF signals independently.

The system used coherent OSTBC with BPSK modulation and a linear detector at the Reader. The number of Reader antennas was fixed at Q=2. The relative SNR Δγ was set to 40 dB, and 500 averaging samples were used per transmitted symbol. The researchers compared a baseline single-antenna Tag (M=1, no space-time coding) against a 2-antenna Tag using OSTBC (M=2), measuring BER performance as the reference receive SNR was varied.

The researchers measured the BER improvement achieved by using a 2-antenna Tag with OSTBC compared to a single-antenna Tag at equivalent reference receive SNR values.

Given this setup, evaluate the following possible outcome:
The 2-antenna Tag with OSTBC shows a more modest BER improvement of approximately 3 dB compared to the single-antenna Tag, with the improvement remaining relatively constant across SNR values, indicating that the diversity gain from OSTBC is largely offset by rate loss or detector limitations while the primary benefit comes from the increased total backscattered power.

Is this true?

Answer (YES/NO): NO